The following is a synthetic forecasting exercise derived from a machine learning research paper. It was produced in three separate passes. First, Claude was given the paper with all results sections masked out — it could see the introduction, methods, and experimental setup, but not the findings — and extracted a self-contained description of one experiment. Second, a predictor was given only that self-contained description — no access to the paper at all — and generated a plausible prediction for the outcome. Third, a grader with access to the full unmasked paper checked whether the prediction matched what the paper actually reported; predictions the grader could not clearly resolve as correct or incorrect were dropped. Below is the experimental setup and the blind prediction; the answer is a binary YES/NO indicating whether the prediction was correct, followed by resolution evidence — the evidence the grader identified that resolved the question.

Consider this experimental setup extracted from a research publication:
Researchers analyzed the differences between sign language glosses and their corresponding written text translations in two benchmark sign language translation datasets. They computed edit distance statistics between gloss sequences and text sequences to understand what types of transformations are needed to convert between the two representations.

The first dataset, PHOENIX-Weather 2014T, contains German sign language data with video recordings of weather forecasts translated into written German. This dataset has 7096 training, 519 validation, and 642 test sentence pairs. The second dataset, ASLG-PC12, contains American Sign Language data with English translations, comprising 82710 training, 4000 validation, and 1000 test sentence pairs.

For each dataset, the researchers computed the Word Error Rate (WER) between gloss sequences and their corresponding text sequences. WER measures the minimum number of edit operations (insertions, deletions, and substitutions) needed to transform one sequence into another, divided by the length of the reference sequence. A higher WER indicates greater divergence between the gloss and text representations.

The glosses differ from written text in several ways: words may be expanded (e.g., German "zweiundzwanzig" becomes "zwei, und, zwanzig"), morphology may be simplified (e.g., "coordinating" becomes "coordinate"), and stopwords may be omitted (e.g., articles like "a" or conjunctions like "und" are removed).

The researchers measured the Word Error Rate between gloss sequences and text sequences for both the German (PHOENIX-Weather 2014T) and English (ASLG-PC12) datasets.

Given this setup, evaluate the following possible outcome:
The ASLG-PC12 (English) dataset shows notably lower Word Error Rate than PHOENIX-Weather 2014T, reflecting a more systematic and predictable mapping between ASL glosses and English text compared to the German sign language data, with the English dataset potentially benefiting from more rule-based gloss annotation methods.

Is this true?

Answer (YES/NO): YES